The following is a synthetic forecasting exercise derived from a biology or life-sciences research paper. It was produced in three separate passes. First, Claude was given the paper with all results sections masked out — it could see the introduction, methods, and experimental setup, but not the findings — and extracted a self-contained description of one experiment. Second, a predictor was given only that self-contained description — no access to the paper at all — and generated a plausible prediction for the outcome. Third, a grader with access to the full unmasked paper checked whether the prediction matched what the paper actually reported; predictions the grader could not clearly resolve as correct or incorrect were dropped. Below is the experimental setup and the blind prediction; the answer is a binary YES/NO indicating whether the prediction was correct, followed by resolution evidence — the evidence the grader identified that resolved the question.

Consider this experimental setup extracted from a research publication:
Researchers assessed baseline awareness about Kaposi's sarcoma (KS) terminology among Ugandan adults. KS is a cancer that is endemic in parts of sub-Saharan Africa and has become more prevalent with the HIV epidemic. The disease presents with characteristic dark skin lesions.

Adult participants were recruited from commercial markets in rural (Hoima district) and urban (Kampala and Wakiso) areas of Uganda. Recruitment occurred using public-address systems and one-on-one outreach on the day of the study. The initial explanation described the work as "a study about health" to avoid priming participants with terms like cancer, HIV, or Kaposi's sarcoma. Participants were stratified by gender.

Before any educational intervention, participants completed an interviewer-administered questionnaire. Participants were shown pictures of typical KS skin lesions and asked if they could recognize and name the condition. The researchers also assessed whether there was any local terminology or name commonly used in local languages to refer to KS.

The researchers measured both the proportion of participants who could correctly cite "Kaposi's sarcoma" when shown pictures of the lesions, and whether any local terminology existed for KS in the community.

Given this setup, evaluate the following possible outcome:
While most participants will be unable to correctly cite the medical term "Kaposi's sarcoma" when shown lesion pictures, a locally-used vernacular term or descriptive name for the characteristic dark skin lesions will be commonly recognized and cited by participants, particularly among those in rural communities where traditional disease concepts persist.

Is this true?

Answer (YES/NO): NO